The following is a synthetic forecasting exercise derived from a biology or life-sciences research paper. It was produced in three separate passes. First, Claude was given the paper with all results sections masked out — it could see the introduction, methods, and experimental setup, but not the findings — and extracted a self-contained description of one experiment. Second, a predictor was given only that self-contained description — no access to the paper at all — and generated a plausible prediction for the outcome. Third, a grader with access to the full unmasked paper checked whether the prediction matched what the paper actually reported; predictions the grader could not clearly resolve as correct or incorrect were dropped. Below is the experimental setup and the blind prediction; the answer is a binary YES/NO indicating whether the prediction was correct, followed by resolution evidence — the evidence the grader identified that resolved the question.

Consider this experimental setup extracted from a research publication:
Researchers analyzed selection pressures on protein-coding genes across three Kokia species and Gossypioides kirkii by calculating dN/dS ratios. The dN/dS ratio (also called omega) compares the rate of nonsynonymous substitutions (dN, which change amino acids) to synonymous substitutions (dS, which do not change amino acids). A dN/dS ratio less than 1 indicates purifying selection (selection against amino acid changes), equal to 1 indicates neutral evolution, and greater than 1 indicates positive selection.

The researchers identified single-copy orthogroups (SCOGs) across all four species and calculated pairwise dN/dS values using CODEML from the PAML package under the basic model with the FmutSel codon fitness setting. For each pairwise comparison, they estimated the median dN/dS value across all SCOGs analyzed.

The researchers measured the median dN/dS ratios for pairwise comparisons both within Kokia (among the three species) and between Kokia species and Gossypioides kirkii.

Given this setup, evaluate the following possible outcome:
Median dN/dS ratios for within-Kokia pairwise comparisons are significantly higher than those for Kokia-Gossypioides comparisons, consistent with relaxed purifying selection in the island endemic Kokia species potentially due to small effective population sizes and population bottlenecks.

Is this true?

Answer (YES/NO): NO